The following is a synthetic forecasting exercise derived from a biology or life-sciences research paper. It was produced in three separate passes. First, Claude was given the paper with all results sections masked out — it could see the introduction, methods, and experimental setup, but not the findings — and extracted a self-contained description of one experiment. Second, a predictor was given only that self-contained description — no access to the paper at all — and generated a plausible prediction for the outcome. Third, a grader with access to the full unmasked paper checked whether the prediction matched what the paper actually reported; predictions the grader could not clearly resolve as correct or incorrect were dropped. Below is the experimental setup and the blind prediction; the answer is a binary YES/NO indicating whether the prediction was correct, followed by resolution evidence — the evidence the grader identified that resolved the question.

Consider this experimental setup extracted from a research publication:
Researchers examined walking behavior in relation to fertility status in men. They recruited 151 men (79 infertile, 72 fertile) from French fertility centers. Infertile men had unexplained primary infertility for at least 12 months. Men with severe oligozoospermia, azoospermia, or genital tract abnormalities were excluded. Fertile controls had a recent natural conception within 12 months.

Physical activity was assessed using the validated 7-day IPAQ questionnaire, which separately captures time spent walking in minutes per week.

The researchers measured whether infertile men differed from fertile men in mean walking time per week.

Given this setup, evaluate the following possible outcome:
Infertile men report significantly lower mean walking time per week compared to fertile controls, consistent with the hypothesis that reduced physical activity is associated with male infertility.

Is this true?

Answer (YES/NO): NO